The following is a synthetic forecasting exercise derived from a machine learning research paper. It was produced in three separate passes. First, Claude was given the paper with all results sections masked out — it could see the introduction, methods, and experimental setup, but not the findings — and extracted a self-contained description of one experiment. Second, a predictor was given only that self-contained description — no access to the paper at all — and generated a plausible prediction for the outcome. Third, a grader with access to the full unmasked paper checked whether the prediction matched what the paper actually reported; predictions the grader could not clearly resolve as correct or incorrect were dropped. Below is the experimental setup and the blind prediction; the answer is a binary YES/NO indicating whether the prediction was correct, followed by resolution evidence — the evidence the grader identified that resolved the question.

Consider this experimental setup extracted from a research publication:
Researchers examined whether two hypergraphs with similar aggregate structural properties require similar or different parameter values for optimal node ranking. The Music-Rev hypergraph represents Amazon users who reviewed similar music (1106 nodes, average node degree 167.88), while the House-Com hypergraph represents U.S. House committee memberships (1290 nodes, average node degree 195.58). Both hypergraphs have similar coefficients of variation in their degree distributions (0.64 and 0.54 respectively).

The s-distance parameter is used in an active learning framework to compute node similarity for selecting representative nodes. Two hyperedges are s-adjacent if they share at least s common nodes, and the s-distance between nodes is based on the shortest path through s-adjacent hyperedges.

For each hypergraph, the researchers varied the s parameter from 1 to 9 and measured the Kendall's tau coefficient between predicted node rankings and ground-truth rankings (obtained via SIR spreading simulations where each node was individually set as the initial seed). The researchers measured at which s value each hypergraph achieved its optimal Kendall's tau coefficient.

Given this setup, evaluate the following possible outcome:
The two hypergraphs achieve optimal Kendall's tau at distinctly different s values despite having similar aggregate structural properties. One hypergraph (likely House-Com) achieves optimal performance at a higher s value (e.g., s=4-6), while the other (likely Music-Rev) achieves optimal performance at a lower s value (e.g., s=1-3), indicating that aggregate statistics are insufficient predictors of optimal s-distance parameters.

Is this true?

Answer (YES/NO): NO